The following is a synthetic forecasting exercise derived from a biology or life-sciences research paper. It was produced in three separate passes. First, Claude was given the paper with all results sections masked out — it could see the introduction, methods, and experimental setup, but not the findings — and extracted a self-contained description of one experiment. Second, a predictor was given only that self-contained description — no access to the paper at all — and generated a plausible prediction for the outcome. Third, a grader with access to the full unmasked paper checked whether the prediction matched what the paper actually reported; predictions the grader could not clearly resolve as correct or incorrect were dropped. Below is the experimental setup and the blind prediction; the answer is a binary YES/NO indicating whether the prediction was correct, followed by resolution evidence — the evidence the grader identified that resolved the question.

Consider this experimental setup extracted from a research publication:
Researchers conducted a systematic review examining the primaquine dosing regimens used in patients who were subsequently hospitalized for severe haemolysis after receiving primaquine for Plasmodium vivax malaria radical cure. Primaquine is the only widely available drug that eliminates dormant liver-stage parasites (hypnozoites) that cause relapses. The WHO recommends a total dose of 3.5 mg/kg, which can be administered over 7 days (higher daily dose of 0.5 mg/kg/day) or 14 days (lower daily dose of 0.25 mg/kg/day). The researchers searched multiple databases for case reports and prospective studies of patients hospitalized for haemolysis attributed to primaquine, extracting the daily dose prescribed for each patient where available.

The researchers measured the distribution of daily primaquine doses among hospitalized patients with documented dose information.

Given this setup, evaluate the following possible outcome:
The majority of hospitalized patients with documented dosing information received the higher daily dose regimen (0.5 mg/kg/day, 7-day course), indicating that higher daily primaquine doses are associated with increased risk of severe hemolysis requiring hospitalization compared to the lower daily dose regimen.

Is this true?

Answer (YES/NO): YES